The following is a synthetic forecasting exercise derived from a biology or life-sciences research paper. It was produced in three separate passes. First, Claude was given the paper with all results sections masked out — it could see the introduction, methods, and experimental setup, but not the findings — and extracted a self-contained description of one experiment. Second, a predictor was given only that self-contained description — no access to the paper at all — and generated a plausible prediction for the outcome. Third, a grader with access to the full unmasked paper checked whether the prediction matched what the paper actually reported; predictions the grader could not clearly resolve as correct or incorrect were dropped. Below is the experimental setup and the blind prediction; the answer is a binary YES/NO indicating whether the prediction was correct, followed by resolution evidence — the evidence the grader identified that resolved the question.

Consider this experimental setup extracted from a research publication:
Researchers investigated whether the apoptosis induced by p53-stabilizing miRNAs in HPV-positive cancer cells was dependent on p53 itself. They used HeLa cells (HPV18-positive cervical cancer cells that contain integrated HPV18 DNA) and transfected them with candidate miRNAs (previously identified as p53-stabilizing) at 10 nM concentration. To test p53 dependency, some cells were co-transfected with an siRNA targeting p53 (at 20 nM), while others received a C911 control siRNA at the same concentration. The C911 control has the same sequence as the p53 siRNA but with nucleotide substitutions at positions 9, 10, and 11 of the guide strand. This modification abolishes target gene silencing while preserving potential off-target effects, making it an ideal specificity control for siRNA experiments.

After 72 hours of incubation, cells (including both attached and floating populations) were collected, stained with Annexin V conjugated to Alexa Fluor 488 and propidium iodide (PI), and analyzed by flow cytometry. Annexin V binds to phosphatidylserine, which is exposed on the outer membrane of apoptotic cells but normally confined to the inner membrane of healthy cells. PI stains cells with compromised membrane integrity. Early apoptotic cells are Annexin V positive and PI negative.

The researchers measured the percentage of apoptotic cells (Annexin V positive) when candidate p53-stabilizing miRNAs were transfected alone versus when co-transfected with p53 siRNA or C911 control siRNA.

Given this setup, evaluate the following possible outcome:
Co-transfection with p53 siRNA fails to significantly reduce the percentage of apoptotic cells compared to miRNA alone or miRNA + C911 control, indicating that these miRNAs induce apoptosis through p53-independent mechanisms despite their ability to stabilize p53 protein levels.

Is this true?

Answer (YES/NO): NO